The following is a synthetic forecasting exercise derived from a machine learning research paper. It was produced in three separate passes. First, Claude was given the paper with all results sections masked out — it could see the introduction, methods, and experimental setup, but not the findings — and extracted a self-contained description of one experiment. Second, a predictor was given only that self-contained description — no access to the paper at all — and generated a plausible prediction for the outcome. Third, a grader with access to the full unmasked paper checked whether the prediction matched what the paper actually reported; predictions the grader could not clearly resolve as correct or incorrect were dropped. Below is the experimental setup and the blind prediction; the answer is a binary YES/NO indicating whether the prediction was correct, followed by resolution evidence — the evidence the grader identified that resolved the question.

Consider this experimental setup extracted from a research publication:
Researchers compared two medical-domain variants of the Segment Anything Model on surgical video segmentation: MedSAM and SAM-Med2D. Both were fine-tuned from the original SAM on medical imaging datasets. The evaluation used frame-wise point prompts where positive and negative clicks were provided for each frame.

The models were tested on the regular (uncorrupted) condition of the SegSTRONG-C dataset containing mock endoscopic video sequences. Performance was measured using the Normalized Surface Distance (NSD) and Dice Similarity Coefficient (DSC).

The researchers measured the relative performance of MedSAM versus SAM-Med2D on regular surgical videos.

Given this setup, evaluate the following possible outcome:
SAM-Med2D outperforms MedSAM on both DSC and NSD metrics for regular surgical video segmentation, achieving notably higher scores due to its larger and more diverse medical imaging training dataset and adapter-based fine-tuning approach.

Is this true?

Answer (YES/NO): YES